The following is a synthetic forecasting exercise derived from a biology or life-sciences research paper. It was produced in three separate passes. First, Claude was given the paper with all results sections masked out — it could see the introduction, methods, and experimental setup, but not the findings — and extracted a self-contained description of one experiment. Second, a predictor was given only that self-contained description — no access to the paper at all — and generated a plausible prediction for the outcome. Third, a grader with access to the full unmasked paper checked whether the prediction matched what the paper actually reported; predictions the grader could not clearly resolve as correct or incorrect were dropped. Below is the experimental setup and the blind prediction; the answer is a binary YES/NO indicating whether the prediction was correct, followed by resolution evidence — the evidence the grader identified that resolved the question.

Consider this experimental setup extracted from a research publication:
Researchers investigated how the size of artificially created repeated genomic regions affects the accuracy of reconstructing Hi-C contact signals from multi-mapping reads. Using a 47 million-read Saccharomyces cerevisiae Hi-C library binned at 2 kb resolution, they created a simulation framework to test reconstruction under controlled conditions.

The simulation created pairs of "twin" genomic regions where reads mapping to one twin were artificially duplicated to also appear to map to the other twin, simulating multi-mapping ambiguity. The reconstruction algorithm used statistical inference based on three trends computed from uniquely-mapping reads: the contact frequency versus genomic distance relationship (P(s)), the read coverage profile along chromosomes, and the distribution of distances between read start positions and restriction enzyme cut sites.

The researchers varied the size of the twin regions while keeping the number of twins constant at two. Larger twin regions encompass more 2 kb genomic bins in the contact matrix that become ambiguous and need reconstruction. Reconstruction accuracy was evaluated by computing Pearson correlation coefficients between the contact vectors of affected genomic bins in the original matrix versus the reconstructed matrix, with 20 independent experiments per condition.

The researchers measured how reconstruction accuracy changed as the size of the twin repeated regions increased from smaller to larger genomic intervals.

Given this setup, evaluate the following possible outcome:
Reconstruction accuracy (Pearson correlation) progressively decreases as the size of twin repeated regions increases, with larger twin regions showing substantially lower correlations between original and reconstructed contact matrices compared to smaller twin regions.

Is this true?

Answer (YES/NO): NO